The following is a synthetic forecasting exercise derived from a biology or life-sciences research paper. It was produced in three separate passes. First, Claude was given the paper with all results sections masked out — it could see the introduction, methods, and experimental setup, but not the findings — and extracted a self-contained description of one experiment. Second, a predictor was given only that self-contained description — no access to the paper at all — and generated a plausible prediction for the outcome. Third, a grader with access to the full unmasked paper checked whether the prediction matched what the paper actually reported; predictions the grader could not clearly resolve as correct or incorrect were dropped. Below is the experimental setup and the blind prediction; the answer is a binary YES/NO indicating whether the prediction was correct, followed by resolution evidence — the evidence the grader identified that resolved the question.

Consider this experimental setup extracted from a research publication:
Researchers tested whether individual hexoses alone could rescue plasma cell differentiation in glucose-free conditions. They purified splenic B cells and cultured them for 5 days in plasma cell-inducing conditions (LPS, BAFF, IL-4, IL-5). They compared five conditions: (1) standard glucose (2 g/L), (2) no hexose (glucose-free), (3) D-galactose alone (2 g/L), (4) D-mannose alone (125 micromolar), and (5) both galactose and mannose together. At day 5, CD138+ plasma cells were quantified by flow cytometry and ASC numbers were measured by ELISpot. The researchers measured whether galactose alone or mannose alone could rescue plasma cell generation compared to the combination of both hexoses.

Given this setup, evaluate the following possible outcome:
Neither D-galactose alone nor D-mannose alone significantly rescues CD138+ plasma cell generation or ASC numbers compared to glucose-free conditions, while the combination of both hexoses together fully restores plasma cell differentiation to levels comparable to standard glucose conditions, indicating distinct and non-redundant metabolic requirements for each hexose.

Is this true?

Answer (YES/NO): NO